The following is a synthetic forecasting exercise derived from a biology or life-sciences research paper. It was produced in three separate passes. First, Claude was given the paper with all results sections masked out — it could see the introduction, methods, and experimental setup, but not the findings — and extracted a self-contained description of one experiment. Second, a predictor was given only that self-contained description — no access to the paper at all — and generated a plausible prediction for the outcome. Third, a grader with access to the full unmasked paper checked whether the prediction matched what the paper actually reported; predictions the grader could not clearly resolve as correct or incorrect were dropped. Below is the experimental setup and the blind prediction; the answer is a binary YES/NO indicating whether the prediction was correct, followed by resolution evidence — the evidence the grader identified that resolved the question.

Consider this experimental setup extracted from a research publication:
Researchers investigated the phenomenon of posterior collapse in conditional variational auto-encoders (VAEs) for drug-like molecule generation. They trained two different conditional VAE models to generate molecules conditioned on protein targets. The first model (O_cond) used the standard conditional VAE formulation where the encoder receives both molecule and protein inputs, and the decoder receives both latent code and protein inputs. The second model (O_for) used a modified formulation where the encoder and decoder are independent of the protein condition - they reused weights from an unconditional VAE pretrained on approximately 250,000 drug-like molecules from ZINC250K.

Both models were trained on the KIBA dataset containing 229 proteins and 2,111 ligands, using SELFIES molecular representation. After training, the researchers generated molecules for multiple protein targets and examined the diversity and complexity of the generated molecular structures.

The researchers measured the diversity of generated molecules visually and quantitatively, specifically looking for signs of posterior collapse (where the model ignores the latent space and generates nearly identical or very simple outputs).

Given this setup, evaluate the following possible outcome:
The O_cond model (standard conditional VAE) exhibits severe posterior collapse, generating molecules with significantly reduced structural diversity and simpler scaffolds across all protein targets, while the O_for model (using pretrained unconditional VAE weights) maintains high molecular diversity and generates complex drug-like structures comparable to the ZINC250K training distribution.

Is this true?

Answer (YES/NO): YES